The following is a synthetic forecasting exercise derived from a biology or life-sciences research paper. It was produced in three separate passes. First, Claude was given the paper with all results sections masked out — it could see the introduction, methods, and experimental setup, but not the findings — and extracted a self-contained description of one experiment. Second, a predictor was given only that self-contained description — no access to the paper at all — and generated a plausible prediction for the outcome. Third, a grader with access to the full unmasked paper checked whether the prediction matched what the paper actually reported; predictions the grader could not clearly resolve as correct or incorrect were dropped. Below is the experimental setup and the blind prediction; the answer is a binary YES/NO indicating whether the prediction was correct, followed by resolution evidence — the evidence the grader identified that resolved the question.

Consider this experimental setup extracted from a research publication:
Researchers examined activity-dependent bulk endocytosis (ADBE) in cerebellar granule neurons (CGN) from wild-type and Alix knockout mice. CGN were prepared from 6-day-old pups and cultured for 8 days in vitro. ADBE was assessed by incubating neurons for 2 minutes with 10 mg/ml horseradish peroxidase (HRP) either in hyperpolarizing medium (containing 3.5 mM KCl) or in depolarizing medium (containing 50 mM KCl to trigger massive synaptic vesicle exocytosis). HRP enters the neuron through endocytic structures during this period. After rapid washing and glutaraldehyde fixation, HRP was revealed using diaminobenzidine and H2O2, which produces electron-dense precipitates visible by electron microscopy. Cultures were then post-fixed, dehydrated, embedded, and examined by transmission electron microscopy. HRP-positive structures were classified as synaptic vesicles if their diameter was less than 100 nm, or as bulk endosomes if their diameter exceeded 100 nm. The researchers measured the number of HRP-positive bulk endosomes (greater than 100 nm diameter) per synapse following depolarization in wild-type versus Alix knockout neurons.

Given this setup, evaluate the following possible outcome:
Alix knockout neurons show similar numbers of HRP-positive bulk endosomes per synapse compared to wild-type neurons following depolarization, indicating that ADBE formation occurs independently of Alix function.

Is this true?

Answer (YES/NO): NO